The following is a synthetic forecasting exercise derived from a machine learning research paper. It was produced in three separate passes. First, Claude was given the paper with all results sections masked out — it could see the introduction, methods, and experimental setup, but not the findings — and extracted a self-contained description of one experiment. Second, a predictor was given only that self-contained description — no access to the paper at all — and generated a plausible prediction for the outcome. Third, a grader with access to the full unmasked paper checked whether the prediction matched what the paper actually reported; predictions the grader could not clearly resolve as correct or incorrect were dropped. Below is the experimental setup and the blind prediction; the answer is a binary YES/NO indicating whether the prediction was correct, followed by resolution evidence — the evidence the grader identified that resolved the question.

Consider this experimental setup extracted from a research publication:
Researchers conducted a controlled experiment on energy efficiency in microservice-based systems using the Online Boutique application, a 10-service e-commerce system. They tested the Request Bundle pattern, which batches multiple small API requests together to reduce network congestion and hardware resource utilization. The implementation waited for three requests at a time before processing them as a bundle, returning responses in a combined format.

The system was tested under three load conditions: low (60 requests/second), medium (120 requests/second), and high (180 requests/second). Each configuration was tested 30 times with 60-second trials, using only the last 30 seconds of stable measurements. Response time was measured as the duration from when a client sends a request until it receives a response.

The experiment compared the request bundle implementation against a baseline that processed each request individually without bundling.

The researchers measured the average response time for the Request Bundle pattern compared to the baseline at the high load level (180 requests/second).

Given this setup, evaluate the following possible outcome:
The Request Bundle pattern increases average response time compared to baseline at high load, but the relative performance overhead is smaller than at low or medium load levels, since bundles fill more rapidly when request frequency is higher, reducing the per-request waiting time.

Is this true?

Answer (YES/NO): NO